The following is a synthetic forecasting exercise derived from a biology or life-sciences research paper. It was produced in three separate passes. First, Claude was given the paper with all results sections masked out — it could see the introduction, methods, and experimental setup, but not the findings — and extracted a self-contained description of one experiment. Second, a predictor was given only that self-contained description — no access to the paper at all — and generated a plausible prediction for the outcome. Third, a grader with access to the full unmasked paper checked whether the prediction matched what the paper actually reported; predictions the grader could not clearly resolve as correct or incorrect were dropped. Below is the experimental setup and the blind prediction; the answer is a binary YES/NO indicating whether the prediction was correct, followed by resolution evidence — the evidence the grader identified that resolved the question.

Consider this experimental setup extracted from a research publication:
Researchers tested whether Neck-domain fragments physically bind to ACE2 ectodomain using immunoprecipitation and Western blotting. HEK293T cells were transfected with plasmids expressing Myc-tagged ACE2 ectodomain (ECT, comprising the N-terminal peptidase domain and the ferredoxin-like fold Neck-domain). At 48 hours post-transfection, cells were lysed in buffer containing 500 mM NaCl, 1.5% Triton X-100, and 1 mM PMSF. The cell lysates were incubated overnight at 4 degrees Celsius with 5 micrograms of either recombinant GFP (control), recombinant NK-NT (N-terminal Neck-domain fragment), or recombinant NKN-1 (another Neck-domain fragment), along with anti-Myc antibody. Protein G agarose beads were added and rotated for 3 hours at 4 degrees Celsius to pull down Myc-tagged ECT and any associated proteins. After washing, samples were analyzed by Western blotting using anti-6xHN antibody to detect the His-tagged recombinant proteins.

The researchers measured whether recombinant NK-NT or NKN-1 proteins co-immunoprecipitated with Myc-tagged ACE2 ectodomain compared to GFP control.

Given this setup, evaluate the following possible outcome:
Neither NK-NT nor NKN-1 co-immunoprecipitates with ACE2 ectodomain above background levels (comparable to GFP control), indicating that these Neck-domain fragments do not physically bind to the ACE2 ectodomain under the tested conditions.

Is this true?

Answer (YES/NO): NO